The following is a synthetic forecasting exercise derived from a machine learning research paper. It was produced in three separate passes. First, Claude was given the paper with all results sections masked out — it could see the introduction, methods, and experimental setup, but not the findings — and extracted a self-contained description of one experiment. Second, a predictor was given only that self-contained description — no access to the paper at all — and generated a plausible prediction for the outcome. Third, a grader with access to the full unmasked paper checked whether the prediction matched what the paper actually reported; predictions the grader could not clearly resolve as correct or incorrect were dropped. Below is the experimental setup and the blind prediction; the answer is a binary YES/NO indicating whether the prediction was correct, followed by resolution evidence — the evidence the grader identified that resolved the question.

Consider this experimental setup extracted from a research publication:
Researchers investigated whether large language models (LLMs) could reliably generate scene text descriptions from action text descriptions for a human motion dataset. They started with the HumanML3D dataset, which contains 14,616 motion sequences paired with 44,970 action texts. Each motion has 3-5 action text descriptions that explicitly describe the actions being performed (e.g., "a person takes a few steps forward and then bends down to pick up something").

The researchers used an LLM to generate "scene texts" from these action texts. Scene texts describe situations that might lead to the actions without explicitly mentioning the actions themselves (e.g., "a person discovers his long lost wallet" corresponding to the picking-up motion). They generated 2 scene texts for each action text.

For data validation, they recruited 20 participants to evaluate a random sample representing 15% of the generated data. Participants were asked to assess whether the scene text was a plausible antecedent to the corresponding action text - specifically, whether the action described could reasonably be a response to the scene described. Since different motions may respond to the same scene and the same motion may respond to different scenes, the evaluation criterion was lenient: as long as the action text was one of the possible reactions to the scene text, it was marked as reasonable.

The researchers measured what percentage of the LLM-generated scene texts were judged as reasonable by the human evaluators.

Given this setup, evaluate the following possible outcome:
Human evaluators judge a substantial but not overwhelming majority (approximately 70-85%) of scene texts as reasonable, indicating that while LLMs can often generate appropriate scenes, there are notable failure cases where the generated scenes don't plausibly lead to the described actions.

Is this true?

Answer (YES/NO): NO